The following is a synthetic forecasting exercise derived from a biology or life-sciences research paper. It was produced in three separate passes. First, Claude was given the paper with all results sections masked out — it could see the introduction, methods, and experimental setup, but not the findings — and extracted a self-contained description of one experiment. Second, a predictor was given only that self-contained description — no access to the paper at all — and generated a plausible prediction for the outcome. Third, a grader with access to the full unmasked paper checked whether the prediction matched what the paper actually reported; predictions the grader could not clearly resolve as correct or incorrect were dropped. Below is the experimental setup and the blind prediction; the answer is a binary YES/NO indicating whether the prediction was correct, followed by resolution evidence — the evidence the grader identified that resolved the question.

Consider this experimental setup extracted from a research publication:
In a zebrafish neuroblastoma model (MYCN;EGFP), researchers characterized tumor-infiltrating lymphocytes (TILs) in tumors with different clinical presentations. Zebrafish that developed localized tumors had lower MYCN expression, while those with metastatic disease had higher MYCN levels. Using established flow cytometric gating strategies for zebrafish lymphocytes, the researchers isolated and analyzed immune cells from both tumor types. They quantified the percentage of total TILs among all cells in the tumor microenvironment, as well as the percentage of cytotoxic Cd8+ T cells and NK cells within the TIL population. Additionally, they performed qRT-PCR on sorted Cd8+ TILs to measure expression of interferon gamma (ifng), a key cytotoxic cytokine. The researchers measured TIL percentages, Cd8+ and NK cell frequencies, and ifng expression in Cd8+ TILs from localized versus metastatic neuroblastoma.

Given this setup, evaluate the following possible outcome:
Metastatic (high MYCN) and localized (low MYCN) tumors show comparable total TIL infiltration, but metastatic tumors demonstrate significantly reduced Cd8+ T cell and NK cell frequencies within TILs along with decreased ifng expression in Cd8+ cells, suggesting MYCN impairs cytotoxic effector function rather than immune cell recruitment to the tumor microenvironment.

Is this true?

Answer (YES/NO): NO